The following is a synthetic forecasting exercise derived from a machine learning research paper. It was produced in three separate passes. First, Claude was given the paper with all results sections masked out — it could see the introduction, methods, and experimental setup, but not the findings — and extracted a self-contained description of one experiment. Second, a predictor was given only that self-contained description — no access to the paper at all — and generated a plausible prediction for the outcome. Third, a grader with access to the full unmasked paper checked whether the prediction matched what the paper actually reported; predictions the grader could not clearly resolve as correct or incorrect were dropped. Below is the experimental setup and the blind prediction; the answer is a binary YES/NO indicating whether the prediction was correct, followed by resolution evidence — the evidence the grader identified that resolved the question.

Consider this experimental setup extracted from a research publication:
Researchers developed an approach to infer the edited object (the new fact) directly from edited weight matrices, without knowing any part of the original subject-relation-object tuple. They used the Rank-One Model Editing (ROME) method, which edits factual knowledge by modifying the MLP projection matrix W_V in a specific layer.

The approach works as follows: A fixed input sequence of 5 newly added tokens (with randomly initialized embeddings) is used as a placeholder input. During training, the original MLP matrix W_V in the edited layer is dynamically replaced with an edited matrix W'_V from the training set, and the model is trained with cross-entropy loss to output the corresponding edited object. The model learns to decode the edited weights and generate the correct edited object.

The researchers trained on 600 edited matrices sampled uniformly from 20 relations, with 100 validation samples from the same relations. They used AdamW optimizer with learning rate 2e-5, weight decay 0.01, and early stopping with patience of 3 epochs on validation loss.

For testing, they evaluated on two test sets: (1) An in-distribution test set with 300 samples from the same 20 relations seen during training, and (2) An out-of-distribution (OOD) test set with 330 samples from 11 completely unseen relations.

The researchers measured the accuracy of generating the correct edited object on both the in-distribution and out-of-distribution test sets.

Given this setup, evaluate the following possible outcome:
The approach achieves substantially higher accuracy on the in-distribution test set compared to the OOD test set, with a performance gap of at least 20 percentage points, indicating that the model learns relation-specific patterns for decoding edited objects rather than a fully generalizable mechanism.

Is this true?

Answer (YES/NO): NO